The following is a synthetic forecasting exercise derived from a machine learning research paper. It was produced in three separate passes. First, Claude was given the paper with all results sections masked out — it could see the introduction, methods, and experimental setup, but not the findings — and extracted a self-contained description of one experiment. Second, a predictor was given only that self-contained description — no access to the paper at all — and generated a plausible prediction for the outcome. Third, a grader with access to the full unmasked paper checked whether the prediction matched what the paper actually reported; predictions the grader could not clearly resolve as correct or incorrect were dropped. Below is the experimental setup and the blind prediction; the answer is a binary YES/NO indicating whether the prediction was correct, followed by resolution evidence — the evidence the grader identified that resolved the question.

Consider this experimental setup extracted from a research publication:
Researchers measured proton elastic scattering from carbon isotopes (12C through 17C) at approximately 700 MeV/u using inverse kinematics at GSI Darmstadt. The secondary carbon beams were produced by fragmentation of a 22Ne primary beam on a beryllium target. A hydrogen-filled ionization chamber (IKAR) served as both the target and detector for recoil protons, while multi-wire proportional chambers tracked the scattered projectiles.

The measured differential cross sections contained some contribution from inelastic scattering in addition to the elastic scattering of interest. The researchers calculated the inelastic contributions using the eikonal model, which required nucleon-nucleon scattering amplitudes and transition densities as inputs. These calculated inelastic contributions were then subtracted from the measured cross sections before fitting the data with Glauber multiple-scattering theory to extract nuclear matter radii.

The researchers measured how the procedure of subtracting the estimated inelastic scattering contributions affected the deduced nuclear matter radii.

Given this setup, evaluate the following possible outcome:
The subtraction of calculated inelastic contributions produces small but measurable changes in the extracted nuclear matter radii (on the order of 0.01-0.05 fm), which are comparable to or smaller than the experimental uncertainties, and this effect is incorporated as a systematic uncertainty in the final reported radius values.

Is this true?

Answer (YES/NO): NO